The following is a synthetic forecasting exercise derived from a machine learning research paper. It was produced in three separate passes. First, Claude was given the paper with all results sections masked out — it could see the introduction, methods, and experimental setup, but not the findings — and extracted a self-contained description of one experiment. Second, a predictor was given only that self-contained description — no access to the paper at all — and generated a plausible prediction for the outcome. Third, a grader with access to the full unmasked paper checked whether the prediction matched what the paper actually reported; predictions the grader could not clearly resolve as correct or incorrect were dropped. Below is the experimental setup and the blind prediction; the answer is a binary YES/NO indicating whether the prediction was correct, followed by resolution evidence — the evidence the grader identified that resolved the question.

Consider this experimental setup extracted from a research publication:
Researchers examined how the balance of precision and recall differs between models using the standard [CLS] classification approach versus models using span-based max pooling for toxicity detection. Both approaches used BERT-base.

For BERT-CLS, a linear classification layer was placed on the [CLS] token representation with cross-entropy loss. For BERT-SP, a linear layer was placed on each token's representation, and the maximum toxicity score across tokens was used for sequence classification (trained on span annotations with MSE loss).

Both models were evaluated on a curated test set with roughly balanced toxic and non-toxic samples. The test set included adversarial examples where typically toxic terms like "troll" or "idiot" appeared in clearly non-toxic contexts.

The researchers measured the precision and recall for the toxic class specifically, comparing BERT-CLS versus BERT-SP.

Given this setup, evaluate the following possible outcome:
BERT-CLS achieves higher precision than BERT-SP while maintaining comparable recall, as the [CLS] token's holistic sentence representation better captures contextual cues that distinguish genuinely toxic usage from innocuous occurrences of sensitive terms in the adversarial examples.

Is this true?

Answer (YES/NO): NO